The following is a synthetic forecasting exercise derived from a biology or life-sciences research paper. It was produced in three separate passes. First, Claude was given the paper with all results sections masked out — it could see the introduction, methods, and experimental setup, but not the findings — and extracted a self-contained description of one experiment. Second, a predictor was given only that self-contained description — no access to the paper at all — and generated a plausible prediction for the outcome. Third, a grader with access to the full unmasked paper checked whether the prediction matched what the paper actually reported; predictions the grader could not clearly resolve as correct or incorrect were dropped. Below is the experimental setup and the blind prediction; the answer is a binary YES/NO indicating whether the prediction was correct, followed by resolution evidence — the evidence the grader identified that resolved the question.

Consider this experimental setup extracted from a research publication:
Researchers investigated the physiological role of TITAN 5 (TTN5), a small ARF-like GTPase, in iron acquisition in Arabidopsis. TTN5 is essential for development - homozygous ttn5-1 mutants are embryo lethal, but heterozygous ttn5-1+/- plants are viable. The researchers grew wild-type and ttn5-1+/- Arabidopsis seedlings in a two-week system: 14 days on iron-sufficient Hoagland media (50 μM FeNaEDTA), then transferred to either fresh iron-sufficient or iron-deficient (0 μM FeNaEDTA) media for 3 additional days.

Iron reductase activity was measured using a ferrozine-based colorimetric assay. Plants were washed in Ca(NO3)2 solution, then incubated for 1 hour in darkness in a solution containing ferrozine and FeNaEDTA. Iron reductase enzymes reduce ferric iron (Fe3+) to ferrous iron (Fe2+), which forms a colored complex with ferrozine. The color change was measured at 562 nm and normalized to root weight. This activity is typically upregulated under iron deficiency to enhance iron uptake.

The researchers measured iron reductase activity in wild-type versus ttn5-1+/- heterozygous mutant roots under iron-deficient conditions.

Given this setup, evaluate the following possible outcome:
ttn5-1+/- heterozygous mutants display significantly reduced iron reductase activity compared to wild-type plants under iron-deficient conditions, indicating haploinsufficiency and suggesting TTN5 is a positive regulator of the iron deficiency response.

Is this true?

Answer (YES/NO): NO